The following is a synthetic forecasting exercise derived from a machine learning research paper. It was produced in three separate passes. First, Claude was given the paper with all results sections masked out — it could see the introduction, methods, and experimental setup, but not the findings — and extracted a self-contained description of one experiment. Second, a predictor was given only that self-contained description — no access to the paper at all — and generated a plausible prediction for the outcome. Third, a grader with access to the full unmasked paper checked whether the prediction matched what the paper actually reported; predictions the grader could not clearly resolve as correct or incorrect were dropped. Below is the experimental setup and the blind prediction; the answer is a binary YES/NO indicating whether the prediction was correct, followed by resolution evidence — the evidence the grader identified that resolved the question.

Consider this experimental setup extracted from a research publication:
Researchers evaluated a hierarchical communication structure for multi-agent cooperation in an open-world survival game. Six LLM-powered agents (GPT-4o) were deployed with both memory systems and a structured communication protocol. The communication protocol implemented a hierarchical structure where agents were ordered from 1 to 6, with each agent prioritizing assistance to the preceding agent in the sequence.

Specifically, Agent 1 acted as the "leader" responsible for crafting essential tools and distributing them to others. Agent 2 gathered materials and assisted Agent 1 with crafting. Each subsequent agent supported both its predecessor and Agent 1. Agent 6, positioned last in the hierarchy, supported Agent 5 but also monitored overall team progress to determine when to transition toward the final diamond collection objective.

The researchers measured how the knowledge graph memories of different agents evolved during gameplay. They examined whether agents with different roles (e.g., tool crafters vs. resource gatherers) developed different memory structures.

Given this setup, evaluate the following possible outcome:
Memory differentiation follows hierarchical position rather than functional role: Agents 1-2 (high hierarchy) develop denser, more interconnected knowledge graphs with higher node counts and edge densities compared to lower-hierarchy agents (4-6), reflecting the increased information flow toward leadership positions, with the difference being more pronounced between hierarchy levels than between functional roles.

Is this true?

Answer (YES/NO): NO